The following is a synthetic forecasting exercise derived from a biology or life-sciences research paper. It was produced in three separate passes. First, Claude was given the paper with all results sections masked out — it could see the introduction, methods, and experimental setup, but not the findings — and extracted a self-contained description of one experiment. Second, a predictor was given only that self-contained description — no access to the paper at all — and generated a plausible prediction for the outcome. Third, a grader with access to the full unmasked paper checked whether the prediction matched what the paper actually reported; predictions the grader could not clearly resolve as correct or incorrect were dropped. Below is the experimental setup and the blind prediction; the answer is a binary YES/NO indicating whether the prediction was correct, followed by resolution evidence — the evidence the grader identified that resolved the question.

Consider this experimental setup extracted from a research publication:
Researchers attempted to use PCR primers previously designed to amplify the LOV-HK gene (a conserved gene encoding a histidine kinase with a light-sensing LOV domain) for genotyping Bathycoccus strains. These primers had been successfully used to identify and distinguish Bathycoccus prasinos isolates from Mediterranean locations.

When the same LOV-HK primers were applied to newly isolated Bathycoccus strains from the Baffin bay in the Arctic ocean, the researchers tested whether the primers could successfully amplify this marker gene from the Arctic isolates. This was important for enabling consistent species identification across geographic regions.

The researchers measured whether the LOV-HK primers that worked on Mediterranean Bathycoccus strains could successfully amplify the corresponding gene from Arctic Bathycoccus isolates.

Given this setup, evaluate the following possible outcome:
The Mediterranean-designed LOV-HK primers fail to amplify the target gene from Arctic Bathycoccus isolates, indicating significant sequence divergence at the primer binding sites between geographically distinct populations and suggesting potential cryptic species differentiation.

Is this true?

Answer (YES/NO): NO